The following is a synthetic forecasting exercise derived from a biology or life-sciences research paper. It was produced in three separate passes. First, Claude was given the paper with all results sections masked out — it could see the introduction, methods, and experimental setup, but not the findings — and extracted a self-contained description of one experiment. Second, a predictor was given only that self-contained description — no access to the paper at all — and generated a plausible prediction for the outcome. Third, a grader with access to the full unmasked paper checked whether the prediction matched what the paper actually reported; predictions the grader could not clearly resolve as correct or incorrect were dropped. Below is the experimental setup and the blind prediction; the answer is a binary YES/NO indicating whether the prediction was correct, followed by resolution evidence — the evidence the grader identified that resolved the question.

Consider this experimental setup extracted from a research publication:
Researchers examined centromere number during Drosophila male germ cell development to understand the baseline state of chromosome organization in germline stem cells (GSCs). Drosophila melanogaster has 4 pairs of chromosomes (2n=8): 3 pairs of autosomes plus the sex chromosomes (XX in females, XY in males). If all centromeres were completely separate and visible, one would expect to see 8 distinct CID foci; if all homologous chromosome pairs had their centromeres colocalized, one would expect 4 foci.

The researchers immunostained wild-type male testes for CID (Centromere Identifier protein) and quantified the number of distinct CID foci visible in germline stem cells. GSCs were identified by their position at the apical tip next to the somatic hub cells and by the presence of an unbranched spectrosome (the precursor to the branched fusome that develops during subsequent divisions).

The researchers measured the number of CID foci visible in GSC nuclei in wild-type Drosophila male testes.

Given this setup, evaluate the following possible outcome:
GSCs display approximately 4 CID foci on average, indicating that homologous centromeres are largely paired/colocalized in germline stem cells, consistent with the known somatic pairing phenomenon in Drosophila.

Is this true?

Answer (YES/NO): NO